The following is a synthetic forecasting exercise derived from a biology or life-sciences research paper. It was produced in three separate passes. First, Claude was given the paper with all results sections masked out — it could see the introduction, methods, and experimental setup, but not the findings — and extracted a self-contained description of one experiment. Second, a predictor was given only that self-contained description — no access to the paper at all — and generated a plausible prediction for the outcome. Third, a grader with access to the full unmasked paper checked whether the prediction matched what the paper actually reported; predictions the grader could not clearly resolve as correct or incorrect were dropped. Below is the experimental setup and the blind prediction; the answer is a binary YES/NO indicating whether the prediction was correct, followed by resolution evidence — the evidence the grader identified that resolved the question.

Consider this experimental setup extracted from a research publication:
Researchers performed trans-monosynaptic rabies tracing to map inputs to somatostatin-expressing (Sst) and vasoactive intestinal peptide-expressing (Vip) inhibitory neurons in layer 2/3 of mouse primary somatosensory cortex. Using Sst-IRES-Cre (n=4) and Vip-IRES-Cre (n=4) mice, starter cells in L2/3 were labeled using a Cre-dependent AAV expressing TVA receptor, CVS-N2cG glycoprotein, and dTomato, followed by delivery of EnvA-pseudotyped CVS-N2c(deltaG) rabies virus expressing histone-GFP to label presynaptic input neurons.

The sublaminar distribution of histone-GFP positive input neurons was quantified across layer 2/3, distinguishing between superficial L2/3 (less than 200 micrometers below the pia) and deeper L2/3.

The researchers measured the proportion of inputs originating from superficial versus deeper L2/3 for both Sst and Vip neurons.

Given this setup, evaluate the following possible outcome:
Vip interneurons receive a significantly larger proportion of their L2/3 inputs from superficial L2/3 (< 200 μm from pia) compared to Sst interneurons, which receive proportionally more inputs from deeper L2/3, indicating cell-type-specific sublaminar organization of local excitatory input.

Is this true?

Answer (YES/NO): NO